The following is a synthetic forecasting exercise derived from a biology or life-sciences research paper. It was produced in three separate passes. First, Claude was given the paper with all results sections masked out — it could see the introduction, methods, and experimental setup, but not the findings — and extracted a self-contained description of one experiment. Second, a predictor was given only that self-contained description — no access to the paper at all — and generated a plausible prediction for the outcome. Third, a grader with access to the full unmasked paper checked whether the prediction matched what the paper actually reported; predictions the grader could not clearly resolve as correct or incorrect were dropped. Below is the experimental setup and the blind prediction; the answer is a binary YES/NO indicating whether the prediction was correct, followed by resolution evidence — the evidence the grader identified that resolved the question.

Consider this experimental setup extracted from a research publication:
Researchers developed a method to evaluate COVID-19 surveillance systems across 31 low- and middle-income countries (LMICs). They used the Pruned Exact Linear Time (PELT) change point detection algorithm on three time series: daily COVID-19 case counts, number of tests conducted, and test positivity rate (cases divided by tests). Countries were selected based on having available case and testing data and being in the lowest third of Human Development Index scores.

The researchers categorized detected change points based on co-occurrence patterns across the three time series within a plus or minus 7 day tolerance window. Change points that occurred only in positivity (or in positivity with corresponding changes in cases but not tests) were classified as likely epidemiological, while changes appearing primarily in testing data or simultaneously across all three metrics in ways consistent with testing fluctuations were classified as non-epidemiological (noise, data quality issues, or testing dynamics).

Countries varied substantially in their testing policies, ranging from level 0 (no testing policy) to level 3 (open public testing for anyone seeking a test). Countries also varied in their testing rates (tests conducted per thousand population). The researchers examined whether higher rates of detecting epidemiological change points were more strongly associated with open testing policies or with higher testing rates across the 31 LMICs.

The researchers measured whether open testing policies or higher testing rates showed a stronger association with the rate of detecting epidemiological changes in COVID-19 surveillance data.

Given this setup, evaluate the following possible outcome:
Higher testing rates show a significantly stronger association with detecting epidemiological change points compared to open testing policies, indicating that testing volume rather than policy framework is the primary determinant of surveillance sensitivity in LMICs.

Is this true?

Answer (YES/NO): NO